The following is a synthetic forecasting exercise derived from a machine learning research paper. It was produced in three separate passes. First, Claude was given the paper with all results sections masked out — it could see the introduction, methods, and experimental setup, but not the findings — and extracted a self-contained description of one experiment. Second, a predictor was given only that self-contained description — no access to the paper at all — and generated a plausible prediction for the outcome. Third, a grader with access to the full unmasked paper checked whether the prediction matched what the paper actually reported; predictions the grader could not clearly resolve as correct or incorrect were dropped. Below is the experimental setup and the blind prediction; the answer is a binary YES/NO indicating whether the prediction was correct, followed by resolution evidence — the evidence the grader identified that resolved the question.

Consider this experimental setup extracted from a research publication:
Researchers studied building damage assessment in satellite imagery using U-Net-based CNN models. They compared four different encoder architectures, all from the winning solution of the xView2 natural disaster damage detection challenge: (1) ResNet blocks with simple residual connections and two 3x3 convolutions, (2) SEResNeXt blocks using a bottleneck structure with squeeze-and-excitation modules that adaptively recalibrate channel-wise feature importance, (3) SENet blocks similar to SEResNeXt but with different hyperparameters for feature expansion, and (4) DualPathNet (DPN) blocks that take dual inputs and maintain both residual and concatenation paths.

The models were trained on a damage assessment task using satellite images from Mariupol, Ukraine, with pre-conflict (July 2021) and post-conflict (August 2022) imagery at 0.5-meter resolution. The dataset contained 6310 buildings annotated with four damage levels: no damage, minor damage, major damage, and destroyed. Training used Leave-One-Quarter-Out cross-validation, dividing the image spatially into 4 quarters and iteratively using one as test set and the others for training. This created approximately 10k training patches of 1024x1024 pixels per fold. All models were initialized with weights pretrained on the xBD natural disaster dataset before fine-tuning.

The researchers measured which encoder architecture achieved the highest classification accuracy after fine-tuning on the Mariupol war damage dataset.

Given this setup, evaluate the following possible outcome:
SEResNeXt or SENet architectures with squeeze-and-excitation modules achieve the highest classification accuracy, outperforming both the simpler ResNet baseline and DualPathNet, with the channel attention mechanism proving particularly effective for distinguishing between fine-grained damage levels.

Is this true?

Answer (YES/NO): NO